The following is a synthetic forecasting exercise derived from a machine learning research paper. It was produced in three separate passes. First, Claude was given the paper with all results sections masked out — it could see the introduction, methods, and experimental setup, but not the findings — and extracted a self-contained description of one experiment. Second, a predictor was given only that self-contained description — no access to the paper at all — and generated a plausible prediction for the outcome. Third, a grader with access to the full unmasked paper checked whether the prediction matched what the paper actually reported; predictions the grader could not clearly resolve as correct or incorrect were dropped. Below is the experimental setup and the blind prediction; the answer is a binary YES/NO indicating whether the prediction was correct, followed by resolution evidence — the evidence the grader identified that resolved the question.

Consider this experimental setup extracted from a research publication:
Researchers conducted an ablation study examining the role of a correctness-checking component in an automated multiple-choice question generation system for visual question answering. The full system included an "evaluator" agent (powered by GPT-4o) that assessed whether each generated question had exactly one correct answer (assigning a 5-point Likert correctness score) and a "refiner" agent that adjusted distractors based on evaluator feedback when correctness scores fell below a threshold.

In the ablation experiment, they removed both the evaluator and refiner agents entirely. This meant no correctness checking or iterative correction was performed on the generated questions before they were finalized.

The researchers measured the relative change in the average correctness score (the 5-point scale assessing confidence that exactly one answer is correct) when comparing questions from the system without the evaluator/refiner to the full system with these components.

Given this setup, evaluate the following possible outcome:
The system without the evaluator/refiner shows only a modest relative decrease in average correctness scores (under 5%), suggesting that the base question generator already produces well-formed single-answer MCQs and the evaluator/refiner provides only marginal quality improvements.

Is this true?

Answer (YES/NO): NO